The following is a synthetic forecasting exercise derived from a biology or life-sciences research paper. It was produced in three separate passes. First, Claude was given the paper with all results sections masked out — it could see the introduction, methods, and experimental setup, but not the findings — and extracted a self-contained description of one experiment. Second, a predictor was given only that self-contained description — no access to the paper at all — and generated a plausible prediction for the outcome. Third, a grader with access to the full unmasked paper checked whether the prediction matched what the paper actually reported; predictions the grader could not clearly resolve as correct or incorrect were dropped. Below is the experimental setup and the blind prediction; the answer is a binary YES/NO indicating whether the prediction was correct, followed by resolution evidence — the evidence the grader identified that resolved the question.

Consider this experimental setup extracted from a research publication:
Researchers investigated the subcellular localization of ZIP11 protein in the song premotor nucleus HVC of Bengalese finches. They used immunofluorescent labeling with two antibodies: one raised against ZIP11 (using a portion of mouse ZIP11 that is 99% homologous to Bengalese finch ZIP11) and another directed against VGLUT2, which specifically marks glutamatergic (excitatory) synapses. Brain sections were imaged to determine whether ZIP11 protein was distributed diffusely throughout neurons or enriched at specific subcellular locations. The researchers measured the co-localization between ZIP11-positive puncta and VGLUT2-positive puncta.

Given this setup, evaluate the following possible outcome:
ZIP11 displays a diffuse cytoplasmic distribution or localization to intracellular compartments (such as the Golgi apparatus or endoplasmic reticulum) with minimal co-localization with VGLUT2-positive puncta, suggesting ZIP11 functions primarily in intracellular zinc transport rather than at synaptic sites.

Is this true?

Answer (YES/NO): NO